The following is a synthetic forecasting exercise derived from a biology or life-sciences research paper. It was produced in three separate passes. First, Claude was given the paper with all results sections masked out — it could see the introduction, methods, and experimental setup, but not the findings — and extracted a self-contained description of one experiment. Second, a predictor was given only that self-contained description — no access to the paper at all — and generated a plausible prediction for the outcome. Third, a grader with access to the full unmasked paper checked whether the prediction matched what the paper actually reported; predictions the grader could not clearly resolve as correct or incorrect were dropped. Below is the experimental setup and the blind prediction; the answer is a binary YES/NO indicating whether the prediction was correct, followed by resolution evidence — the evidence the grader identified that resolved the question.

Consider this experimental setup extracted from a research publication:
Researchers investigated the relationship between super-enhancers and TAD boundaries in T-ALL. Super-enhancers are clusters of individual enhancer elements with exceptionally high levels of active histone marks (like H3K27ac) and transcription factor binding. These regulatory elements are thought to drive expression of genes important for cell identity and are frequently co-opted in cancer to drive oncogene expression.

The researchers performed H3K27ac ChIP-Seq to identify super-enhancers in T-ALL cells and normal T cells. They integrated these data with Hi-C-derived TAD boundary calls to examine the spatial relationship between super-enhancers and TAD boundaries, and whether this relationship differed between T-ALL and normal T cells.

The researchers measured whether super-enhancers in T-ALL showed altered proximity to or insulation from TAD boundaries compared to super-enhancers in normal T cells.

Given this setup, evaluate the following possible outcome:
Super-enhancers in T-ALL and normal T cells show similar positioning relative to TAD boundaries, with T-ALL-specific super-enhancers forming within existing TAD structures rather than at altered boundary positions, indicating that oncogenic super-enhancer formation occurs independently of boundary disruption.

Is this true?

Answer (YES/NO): NO